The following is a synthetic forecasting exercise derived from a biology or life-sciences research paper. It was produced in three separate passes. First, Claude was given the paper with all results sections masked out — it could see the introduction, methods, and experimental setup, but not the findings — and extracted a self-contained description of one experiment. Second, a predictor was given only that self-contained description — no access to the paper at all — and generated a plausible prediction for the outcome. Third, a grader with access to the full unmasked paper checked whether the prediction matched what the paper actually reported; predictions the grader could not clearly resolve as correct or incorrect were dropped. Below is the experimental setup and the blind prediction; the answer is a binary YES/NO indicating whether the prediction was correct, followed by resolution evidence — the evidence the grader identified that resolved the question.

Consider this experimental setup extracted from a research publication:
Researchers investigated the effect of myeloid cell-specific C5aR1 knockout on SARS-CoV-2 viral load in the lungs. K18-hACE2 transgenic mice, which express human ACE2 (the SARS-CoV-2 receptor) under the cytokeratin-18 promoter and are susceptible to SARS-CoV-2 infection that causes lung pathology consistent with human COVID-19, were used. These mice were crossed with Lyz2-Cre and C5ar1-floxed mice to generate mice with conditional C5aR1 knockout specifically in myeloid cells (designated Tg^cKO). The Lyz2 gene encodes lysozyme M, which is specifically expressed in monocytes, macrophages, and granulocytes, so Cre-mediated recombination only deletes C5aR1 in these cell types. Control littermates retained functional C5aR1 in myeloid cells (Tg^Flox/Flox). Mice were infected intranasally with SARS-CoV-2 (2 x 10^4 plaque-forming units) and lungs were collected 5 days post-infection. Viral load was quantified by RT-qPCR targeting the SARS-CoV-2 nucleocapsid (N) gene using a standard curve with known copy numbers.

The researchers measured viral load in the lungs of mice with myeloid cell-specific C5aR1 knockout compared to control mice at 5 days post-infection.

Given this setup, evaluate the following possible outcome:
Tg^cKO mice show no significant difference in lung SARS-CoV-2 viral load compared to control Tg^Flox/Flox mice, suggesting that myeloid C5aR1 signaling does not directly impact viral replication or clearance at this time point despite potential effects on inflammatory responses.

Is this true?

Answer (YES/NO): YES